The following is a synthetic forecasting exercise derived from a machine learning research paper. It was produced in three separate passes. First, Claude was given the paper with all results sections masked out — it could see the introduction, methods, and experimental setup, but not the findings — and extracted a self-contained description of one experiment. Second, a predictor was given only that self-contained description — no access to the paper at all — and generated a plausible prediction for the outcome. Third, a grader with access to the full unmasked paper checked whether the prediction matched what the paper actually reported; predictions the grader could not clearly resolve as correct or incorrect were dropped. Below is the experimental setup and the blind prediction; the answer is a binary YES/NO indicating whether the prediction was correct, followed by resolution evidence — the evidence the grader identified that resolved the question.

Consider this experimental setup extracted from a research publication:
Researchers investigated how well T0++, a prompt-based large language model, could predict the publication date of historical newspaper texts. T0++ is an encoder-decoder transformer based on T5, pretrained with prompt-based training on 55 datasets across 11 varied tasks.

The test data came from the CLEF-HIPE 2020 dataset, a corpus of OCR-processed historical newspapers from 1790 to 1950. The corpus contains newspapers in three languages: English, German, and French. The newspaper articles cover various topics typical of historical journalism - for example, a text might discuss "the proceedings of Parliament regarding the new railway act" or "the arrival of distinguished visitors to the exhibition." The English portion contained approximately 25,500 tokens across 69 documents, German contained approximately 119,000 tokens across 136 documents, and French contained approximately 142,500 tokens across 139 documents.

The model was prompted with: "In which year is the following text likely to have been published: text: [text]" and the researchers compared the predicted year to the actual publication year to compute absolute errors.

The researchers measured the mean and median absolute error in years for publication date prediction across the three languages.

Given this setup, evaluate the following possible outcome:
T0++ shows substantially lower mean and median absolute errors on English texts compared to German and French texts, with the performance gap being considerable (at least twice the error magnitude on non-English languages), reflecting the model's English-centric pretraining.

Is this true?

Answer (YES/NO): NO